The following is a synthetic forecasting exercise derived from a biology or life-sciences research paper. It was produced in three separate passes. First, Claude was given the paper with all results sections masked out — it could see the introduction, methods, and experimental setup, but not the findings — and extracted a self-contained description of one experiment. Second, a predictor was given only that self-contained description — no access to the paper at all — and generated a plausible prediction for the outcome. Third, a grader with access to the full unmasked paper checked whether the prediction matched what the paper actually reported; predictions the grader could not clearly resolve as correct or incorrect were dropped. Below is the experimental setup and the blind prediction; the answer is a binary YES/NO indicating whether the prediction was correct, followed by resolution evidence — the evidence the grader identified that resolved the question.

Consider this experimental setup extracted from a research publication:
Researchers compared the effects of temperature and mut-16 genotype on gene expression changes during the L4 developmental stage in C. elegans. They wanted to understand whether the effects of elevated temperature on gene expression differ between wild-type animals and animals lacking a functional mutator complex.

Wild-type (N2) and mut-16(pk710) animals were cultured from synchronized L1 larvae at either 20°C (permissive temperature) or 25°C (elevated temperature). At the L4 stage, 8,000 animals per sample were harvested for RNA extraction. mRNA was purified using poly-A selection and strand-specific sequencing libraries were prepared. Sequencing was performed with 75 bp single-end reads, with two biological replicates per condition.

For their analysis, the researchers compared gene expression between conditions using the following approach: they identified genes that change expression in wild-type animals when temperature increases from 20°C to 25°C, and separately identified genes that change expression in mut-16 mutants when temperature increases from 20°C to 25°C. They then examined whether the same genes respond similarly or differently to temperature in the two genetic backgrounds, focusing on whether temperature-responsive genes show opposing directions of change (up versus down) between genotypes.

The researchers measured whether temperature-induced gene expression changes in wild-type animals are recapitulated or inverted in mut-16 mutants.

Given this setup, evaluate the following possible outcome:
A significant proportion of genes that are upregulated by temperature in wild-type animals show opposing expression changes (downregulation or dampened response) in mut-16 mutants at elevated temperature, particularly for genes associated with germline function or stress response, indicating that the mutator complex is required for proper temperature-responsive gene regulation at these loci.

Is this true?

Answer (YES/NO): YES